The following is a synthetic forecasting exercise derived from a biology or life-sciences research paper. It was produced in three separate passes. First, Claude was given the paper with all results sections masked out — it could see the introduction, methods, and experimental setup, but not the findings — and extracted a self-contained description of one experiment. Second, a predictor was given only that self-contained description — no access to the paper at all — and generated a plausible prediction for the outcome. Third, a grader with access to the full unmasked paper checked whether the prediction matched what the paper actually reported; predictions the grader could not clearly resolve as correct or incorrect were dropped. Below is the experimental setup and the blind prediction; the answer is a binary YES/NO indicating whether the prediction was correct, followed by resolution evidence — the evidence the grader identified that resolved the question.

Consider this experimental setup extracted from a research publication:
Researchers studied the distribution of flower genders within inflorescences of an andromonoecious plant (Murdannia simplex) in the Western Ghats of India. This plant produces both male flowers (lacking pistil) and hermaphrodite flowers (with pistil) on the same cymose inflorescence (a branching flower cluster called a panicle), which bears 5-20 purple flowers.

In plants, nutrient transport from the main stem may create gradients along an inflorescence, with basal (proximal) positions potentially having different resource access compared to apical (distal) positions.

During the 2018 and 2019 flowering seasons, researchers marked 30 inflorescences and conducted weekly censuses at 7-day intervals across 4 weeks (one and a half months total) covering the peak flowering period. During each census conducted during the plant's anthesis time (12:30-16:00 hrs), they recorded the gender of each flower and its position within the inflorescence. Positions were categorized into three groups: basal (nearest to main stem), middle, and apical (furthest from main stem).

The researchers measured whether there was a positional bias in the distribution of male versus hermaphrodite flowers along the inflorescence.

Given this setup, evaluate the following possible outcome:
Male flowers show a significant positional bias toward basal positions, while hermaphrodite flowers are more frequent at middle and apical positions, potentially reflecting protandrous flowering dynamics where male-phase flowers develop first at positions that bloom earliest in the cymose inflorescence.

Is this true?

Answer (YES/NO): NO